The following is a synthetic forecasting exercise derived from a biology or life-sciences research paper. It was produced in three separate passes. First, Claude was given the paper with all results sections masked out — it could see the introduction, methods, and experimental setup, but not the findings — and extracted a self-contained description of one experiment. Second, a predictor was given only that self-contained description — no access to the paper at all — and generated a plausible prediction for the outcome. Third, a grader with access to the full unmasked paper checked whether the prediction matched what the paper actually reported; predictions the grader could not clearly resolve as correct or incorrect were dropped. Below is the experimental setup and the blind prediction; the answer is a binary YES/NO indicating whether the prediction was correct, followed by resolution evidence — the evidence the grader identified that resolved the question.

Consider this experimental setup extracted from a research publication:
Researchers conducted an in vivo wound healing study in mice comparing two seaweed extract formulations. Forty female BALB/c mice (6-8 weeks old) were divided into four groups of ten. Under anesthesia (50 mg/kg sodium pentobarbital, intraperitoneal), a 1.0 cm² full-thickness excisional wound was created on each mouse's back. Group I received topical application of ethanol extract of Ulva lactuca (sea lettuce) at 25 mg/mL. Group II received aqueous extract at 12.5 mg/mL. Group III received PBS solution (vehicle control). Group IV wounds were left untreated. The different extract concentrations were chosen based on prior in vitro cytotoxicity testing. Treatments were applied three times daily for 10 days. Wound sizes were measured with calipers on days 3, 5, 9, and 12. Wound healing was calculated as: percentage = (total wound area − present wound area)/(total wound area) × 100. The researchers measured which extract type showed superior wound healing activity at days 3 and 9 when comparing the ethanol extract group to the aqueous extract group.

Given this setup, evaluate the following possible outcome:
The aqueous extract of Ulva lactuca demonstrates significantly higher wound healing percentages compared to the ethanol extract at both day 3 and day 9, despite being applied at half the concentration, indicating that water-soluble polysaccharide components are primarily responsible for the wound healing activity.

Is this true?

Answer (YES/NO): NO